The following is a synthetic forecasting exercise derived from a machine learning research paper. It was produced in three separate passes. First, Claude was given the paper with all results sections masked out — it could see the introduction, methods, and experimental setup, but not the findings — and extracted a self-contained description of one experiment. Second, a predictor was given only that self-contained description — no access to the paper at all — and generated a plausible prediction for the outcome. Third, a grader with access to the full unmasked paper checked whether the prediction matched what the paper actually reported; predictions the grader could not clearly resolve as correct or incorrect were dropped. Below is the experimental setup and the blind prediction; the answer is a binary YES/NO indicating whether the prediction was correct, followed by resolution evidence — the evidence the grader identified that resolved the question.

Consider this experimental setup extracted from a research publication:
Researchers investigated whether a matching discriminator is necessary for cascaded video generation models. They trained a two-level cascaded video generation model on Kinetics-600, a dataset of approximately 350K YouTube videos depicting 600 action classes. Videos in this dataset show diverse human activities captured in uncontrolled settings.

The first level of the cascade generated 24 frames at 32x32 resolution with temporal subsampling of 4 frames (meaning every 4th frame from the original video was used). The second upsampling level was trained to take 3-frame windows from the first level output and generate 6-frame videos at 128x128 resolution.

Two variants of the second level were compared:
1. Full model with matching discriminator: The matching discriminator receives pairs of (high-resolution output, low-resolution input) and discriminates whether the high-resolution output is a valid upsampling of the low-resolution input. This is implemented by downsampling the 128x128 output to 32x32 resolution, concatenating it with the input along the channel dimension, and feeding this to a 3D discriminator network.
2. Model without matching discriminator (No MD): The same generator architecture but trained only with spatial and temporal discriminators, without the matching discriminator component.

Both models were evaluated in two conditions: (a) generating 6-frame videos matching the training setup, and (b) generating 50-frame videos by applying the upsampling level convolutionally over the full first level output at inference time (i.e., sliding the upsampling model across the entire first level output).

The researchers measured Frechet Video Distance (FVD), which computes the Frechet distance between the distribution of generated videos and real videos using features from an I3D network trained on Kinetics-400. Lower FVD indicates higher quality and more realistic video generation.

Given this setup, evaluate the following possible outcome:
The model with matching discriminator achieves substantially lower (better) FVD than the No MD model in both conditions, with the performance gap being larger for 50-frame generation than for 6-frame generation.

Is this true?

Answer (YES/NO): NO